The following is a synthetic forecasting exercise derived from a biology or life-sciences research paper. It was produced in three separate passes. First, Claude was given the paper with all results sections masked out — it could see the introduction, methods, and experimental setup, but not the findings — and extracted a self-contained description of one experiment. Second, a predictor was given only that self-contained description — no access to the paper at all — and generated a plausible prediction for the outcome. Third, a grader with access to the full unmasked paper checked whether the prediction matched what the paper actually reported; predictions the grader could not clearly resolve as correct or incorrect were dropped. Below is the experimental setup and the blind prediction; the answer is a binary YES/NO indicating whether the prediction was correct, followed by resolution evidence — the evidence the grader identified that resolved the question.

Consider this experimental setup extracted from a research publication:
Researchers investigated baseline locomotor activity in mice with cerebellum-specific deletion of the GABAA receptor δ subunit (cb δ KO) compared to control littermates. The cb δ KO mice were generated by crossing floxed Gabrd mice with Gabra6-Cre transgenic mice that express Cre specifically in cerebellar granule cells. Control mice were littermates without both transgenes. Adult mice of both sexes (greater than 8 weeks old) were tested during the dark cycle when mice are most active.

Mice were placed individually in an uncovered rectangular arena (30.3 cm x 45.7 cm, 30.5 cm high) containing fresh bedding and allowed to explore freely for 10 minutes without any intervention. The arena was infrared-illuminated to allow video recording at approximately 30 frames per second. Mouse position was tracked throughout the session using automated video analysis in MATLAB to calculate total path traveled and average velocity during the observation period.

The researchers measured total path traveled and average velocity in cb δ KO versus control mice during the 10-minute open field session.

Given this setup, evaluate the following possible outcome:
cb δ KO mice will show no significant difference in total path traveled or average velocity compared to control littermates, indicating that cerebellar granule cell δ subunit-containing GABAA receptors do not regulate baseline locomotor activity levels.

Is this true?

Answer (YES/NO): NO